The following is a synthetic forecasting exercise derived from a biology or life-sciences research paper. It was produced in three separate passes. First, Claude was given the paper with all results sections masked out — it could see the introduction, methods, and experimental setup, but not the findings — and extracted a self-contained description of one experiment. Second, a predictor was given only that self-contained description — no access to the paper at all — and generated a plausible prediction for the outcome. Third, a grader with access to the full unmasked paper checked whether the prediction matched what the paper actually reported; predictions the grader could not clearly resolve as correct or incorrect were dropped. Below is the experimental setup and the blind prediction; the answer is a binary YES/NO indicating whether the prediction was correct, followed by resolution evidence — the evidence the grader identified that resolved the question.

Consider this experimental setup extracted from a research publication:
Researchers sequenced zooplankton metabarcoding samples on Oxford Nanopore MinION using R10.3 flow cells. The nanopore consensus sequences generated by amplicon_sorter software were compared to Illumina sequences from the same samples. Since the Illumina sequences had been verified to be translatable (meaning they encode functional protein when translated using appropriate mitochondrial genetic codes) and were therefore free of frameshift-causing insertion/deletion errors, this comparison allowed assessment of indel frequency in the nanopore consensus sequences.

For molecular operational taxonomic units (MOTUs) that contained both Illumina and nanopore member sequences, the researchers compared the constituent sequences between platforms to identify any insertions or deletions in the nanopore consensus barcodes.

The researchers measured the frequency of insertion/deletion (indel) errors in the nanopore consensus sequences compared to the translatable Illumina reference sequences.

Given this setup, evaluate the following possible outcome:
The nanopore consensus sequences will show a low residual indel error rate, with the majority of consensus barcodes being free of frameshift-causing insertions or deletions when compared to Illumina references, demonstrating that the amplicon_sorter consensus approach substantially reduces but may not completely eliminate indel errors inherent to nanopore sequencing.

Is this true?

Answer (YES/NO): YES